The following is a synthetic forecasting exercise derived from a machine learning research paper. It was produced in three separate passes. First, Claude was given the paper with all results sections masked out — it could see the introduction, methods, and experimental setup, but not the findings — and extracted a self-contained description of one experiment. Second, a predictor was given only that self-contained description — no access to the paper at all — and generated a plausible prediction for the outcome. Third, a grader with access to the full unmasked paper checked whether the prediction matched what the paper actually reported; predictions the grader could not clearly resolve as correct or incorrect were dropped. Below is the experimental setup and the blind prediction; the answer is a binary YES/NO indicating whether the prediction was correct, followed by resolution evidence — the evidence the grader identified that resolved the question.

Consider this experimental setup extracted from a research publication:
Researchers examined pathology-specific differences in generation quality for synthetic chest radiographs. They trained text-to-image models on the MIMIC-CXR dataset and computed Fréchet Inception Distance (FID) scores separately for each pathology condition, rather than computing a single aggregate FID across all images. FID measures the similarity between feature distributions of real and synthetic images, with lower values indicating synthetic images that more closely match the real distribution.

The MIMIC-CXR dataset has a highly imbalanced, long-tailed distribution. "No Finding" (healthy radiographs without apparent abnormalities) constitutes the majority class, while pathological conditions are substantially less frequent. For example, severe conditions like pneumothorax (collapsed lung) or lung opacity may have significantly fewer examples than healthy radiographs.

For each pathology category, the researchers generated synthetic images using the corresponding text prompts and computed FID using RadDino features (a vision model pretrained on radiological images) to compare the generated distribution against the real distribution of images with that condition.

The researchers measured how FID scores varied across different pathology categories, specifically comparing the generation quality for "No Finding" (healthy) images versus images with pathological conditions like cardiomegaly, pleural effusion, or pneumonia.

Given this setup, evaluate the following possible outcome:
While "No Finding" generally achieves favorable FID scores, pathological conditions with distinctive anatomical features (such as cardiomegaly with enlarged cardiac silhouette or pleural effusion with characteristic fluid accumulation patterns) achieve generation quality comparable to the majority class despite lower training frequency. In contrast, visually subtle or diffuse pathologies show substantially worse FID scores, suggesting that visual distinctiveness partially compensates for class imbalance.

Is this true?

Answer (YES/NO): NO